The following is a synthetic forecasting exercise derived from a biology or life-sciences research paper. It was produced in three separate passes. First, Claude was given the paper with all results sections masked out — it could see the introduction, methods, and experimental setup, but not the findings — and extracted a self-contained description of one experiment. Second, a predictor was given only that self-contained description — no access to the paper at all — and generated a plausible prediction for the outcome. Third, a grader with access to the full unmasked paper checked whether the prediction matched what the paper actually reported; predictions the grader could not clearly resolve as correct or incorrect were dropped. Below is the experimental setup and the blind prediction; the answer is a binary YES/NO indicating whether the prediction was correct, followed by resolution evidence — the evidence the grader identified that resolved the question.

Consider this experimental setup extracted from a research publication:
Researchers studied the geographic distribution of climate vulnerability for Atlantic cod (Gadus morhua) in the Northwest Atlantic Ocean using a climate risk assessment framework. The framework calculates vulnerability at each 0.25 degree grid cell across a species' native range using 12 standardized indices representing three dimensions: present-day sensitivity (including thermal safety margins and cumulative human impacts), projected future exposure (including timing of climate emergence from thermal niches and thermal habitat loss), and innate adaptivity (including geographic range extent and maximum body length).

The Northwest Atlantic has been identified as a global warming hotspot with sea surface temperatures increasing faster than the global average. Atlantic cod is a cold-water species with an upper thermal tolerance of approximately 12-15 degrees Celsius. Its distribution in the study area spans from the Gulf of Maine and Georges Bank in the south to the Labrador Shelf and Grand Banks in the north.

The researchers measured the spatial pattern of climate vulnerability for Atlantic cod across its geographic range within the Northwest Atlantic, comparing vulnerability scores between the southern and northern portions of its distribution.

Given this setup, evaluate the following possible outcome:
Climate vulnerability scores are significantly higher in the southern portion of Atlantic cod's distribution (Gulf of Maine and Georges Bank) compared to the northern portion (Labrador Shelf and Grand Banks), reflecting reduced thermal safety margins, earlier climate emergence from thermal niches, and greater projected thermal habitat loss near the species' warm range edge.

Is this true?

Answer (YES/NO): YES